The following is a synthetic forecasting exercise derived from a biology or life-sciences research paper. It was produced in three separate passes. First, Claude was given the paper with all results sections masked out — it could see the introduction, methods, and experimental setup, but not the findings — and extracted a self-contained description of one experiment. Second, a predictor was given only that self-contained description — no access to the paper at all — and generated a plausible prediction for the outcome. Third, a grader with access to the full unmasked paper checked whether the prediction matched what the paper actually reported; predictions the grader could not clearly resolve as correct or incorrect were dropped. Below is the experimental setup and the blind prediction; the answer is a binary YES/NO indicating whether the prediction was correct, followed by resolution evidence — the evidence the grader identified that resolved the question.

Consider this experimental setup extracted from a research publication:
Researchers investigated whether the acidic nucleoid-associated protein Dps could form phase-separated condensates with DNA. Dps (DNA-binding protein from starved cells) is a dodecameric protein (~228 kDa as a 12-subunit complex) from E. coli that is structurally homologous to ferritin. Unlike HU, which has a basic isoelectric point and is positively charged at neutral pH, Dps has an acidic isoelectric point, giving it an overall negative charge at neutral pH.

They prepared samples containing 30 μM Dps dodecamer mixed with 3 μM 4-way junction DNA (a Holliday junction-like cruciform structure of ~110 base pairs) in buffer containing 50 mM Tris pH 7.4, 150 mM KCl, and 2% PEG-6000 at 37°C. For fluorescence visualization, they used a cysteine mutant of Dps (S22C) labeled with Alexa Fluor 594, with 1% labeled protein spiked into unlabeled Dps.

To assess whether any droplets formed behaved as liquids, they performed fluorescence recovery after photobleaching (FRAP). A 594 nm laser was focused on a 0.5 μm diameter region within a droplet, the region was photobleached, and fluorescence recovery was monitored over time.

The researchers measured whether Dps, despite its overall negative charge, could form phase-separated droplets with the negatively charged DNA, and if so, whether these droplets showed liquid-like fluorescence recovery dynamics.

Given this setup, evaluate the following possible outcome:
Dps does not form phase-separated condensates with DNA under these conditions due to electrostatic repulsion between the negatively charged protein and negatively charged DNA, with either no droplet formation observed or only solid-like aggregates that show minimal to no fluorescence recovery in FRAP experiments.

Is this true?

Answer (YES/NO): NO